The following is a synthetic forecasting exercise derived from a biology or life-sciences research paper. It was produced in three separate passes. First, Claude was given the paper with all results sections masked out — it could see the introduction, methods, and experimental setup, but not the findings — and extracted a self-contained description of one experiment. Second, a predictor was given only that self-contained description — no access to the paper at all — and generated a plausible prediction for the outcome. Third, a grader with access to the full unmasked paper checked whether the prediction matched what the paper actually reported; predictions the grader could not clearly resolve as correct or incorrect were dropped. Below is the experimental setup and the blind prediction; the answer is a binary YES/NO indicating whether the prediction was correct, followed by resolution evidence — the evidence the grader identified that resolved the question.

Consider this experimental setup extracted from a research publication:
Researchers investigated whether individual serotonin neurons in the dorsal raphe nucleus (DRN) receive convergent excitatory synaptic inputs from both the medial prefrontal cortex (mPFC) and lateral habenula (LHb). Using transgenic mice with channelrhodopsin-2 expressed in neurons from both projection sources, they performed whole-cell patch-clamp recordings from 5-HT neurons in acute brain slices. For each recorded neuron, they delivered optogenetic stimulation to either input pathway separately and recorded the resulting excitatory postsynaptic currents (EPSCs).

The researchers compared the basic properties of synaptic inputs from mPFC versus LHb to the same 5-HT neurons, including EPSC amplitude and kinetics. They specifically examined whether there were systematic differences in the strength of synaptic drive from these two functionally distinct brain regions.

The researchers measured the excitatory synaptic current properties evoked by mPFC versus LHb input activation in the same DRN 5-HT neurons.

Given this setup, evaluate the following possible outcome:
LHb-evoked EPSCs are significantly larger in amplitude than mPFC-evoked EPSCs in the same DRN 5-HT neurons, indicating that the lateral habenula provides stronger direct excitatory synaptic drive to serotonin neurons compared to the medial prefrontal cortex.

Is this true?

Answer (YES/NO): NO